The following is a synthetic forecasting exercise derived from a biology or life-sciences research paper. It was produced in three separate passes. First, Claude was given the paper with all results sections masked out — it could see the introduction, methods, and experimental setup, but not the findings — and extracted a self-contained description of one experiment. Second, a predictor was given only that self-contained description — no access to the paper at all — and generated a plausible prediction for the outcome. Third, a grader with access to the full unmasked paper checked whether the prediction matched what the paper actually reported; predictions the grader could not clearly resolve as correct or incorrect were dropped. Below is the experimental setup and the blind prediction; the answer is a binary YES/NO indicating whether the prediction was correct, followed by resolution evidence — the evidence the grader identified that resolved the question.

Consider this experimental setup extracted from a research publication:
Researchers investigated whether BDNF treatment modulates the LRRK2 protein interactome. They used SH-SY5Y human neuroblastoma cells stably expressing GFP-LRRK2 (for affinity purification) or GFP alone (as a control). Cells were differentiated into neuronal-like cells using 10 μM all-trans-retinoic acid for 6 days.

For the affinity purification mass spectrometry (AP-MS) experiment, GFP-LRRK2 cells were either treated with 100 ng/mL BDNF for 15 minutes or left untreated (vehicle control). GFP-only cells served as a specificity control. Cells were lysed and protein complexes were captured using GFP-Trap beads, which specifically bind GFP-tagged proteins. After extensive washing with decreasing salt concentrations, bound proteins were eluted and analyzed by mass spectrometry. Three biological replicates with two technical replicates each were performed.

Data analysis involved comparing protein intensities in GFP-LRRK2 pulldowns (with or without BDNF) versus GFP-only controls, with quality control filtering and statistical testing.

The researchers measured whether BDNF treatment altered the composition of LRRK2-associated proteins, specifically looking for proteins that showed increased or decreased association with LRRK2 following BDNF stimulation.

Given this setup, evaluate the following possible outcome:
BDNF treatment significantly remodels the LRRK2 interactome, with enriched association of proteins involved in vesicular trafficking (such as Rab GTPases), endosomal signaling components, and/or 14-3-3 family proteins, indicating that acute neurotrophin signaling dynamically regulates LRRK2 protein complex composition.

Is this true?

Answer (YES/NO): NO